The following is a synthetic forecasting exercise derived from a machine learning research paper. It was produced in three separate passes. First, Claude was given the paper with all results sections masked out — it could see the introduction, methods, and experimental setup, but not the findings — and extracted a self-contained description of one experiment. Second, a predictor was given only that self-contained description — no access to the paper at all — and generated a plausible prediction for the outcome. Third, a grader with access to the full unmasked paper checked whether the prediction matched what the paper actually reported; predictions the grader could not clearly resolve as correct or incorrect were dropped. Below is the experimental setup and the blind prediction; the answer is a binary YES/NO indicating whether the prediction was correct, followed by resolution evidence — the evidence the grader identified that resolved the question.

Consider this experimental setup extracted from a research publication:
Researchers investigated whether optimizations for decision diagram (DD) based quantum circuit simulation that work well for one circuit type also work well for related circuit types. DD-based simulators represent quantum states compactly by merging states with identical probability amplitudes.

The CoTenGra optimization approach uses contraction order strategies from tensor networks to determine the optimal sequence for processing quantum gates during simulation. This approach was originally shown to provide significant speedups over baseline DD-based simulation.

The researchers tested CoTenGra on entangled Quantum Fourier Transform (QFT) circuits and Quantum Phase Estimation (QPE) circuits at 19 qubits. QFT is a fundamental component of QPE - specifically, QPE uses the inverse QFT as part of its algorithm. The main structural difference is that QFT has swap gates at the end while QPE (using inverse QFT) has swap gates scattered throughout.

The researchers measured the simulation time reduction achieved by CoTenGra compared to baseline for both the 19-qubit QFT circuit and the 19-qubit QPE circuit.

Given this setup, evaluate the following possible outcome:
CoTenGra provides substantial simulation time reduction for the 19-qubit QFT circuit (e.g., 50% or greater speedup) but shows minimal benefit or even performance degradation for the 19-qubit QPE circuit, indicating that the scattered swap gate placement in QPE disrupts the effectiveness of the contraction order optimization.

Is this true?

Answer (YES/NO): NO